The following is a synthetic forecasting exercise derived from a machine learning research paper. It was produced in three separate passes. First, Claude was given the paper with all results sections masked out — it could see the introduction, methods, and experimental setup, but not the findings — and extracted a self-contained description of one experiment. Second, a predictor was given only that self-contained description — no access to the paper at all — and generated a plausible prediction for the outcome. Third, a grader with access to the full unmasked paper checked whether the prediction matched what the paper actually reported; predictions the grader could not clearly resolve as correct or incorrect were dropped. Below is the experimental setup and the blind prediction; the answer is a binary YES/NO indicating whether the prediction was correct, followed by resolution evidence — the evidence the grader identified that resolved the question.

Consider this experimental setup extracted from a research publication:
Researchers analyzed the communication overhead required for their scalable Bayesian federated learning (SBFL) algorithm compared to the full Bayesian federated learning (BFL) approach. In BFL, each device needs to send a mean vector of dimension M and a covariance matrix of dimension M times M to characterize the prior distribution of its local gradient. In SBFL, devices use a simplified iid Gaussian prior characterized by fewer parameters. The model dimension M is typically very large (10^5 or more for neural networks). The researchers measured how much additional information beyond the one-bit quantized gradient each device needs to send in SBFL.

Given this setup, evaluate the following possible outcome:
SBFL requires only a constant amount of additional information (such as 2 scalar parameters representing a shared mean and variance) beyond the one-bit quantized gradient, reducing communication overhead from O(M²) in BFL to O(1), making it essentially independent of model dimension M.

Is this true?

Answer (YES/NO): YES